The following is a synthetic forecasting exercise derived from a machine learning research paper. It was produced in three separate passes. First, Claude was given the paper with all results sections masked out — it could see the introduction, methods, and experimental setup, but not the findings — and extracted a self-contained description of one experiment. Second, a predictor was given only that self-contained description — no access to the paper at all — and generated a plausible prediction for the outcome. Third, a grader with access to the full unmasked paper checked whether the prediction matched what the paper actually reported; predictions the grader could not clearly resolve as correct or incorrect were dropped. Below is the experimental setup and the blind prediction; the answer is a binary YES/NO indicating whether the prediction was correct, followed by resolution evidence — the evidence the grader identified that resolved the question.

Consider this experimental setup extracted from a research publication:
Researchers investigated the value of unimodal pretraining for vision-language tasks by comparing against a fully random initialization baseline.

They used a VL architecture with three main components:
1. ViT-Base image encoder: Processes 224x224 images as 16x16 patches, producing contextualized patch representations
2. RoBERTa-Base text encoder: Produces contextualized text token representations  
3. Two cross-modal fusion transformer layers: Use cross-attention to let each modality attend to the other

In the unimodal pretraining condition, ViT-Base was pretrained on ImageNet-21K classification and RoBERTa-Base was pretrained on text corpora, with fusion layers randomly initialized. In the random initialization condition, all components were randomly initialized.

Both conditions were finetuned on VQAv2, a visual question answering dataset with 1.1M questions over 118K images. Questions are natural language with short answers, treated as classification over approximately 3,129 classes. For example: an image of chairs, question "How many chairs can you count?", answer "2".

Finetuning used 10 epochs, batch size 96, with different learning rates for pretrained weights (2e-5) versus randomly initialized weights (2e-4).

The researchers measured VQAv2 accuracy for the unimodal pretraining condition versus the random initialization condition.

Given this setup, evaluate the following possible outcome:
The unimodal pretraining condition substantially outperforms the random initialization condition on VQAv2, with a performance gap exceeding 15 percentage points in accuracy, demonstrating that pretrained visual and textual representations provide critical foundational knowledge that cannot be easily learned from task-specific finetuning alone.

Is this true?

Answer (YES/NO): YES